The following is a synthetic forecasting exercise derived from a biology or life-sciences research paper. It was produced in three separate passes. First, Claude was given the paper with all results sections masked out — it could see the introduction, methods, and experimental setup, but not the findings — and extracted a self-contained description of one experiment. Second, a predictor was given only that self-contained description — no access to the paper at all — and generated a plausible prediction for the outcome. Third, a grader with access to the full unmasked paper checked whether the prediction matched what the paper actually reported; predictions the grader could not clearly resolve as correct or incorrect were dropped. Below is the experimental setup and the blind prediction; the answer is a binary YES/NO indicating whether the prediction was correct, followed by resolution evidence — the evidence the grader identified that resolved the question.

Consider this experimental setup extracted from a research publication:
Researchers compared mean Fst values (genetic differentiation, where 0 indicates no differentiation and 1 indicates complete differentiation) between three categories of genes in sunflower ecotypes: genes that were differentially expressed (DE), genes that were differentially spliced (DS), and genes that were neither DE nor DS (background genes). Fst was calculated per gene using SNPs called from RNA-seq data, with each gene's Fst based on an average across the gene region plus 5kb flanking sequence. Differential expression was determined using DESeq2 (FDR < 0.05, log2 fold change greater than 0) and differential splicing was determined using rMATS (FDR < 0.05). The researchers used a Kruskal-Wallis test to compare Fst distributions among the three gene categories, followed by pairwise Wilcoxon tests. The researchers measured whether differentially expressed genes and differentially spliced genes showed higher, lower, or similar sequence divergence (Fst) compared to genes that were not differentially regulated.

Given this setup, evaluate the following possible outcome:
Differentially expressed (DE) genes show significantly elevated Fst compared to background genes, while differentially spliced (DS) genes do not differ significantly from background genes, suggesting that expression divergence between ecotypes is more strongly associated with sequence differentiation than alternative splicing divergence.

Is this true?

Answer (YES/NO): NO